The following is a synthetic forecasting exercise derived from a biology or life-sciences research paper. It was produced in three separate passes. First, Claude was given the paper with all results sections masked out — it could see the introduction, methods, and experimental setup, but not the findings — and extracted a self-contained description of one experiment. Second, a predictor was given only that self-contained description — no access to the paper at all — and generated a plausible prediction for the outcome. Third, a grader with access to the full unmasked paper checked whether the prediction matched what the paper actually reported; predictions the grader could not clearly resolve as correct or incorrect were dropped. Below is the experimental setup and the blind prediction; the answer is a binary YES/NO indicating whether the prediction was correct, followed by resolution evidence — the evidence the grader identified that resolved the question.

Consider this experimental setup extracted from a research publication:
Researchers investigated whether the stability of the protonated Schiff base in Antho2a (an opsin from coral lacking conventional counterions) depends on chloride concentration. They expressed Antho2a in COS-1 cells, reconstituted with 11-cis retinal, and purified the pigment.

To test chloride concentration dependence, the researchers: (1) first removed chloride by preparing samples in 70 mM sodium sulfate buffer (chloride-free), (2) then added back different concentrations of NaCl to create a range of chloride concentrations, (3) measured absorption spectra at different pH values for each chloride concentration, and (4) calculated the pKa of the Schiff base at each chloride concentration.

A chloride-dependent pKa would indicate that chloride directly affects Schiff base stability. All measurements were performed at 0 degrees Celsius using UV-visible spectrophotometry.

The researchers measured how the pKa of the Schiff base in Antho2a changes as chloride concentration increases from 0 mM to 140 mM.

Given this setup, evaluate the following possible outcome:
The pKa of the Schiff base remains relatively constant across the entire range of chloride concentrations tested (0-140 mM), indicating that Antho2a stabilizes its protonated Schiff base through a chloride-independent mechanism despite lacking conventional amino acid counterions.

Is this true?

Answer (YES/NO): NO